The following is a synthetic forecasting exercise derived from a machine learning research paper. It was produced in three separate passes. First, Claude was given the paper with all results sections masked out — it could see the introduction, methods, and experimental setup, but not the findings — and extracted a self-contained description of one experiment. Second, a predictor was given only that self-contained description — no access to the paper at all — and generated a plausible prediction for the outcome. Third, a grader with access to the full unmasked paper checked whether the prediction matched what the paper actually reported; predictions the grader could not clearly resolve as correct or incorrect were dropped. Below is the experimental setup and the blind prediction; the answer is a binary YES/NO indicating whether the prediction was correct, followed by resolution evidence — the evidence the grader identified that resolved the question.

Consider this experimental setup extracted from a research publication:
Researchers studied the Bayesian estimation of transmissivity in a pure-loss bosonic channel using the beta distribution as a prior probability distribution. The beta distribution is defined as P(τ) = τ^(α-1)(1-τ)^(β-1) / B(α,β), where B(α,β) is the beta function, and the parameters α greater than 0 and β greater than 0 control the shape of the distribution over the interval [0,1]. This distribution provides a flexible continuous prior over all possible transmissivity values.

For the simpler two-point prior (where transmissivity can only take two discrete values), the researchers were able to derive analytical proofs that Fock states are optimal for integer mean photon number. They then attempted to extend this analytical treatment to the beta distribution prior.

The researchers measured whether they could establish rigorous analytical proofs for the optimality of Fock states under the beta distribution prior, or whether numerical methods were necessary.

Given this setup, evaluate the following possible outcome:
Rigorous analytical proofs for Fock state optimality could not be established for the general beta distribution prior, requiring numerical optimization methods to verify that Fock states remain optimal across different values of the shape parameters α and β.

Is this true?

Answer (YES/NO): YES